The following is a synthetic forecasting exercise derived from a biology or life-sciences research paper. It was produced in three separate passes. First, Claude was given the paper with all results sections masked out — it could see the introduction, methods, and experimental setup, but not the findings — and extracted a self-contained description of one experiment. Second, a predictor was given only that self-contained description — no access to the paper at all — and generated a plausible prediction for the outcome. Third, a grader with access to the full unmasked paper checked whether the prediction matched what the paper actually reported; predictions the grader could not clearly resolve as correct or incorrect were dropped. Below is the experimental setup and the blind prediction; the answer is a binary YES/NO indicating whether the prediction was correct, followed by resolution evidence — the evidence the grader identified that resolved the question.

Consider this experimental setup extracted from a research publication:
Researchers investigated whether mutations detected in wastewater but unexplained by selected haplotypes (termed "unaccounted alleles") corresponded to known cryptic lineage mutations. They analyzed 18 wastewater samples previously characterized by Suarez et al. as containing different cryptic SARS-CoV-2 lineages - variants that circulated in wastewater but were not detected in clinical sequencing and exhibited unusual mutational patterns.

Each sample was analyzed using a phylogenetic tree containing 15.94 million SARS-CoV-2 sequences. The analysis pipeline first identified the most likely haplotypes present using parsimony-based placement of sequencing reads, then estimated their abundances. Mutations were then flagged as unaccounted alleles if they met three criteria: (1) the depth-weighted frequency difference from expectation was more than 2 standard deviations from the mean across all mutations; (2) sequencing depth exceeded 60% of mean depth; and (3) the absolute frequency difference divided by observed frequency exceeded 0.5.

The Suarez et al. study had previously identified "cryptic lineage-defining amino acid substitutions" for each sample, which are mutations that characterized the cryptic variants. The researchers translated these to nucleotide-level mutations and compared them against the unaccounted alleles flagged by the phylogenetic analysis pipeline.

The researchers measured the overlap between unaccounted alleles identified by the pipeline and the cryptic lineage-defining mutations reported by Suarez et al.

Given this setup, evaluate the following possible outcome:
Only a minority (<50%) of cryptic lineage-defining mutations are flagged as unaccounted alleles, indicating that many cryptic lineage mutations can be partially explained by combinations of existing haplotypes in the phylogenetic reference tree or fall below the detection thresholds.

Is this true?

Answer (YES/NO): YES